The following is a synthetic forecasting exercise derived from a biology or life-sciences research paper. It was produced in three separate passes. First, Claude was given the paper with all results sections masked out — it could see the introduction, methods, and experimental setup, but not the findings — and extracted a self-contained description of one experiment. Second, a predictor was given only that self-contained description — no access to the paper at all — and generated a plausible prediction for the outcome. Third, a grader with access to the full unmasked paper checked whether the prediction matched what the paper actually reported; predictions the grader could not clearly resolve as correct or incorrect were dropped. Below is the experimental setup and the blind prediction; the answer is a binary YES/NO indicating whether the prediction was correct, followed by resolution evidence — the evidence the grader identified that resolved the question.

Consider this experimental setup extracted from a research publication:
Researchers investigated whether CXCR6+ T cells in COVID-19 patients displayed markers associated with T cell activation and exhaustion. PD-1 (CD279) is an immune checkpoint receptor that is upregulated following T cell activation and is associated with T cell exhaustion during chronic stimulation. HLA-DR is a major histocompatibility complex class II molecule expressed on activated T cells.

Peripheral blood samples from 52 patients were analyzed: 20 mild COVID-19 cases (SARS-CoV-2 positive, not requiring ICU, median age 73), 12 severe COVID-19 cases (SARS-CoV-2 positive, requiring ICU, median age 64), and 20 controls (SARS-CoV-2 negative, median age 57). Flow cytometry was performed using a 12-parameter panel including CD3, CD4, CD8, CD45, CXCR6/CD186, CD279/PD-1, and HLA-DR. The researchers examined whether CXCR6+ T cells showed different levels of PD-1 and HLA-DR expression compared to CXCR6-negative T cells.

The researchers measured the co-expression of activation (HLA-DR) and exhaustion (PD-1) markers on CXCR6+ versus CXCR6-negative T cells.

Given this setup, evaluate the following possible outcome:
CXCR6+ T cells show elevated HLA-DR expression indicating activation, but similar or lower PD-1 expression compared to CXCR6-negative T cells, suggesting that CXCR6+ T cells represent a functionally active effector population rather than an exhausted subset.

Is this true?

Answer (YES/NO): NO